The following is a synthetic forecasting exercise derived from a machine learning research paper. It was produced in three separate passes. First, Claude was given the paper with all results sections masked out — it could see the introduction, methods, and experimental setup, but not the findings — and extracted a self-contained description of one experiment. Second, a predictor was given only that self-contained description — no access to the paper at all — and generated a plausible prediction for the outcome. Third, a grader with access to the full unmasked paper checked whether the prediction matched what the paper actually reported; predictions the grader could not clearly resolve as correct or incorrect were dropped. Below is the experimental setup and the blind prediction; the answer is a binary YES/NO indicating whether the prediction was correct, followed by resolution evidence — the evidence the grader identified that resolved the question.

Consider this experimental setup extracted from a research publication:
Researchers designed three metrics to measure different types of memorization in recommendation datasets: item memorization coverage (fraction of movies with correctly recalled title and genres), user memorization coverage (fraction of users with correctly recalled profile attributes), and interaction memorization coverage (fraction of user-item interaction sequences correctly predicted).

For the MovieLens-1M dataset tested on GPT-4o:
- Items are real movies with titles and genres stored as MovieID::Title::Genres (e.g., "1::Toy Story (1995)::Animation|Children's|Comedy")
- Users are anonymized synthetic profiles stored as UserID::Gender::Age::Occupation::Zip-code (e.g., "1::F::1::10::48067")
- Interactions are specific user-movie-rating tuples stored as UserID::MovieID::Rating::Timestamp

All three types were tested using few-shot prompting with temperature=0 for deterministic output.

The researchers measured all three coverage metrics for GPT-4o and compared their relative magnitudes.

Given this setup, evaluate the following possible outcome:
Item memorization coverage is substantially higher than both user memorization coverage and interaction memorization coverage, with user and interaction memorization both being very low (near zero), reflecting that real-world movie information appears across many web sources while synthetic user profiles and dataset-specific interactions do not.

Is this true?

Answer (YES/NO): NO